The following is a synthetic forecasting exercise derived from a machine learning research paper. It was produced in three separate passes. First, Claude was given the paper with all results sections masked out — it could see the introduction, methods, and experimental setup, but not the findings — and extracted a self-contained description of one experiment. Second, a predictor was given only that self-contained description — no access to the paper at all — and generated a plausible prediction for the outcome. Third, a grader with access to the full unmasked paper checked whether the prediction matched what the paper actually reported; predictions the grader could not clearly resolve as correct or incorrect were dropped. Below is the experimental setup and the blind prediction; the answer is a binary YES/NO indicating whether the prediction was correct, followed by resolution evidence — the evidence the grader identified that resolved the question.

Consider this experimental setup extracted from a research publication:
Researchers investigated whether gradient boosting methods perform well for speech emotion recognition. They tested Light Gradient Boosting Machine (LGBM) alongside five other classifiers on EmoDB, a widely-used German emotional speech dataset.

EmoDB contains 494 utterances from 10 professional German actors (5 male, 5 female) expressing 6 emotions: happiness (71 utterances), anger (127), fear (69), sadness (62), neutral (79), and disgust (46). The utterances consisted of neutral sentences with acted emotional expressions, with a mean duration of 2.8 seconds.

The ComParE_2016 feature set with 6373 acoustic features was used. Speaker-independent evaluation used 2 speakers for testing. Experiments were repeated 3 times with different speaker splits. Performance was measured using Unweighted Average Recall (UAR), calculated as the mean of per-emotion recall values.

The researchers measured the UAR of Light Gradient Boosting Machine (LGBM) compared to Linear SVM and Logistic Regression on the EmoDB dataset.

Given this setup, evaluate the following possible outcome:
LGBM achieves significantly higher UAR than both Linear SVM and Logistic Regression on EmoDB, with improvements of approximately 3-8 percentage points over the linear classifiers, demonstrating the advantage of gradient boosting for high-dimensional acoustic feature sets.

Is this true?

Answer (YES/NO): NO